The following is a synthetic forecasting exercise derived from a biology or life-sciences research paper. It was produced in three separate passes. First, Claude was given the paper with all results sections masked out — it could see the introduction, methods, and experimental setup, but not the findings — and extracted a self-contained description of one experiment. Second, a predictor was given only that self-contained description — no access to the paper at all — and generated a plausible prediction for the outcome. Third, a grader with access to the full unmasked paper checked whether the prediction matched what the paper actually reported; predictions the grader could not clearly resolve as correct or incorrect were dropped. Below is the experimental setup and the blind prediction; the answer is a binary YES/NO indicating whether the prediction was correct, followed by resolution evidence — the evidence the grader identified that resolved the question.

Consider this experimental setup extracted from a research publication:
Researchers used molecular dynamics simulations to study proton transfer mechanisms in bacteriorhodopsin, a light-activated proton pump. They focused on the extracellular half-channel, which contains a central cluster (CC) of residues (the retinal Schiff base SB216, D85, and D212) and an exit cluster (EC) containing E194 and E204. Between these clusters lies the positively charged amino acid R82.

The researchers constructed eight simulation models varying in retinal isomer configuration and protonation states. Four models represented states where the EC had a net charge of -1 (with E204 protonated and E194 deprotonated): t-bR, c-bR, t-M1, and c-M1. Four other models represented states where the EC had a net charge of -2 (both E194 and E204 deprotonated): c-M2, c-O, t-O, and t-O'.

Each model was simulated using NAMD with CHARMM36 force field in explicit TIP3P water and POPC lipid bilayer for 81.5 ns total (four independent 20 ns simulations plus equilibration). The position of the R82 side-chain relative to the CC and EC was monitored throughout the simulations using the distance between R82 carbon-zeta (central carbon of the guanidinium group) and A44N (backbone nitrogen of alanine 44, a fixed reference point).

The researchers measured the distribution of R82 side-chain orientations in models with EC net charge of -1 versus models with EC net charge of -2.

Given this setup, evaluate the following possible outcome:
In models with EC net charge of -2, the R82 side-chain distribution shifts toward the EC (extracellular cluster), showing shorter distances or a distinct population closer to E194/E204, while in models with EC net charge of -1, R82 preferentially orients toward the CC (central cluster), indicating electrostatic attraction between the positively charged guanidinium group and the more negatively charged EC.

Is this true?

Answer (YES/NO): YES